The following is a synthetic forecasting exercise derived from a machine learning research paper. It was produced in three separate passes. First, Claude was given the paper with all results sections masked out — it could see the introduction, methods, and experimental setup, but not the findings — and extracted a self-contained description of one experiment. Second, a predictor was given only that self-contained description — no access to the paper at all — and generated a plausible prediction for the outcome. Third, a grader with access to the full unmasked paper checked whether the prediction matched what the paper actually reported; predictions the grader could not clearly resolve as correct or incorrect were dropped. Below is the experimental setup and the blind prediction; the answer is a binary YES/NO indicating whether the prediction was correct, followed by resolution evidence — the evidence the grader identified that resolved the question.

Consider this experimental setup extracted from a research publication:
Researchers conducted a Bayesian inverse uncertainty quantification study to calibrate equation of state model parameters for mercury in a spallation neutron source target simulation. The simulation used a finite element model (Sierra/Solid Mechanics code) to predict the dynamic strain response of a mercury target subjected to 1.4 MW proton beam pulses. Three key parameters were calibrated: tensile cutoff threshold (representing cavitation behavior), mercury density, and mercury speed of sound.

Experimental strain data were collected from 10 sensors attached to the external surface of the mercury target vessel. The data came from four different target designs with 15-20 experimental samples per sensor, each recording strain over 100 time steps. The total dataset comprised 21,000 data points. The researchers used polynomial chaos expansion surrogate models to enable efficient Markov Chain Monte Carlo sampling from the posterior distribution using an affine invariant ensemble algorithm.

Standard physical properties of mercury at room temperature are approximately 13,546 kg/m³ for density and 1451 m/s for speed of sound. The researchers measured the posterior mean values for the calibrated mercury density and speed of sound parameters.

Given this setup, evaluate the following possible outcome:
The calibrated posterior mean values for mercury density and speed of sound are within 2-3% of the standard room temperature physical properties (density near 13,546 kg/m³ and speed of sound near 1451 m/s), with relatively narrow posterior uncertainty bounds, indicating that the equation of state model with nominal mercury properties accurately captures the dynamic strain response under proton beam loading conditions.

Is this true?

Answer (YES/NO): NO